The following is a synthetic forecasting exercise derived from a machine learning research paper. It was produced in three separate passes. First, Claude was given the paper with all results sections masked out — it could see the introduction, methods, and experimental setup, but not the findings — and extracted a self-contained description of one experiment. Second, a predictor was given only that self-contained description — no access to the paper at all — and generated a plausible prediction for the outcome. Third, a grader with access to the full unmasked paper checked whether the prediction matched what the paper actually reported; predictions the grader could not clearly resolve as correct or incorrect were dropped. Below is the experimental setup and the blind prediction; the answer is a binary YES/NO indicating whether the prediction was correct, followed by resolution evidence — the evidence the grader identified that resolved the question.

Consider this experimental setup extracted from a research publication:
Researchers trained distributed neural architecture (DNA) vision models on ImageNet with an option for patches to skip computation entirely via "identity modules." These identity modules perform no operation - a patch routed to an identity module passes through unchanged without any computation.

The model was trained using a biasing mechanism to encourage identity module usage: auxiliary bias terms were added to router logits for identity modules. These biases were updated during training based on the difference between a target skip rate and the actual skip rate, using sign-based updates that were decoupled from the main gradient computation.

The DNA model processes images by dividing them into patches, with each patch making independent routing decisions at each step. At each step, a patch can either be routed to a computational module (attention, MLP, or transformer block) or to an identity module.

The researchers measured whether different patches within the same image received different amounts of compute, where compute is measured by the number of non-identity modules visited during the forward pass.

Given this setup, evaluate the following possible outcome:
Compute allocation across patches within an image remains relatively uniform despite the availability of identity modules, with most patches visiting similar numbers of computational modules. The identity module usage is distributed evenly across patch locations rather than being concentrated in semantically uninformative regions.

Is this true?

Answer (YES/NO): NO